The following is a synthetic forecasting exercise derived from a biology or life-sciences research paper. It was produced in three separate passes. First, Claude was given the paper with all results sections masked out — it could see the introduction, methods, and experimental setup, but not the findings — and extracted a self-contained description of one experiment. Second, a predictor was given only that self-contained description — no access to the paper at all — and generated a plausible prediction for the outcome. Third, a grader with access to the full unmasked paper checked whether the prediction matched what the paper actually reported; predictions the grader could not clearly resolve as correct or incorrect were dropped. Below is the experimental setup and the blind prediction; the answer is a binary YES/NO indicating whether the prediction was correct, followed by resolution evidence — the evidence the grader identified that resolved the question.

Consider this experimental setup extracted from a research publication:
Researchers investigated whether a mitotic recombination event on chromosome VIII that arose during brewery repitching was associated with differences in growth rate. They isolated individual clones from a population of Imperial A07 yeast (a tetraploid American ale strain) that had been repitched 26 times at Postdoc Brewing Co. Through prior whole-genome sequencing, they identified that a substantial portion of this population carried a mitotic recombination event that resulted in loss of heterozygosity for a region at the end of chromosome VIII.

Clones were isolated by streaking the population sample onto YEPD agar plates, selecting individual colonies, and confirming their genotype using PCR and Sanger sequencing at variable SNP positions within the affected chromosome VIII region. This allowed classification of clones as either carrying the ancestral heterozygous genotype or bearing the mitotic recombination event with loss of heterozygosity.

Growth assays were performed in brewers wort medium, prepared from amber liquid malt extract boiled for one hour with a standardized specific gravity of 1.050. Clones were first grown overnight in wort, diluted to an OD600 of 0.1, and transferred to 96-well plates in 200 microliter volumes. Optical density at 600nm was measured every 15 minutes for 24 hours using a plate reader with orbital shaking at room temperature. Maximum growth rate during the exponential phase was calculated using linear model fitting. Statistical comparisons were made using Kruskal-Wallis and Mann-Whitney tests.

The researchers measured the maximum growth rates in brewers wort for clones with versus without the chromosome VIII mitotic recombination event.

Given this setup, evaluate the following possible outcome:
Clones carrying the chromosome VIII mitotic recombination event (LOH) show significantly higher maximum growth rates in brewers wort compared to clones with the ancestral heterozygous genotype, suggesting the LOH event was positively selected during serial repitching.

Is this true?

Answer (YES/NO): YES